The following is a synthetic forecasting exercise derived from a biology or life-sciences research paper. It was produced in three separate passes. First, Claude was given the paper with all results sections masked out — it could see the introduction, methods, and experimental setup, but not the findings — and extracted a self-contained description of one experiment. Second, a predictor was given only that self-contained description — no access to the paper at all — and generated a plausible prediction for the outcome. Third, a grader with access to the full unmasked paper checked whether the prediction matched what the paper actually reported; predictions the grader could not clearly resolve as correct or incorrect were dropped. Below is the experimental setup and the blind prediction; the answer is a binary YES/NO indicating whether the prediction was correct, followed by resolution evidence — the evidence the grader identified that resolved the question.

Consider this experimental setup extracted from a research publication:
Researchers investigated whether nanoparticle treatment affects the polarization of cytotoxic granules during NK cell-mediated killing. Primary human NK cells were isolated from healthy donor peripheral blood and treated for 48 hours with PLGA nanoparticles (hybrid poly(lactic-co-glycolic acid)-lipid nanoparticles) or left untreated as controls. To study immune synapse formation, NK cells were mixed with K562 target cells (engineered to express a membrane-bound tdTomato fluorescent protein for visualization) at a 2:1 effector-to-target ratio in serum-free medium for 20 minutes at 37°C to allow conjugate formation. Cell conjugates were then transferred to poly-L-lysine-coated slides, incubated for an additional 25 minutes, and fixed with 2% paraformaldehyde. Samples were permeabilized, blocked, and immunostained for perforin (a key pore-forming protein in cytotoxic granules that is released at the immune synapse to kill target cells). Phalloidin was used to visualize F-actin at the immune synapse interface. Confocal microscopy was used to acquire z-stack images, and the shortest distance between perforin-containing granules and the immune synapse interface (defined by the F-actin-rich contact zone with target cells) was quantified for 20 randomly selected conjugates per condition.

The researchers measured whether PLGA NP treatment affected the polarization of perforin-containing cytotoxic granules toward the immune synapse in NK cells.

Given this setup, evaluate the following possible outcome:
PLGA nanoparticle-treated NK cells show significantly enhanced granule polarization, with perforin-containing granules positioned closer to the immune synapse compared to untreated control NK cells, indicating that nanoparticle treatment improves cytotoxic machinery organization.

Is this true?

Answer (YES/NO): YES